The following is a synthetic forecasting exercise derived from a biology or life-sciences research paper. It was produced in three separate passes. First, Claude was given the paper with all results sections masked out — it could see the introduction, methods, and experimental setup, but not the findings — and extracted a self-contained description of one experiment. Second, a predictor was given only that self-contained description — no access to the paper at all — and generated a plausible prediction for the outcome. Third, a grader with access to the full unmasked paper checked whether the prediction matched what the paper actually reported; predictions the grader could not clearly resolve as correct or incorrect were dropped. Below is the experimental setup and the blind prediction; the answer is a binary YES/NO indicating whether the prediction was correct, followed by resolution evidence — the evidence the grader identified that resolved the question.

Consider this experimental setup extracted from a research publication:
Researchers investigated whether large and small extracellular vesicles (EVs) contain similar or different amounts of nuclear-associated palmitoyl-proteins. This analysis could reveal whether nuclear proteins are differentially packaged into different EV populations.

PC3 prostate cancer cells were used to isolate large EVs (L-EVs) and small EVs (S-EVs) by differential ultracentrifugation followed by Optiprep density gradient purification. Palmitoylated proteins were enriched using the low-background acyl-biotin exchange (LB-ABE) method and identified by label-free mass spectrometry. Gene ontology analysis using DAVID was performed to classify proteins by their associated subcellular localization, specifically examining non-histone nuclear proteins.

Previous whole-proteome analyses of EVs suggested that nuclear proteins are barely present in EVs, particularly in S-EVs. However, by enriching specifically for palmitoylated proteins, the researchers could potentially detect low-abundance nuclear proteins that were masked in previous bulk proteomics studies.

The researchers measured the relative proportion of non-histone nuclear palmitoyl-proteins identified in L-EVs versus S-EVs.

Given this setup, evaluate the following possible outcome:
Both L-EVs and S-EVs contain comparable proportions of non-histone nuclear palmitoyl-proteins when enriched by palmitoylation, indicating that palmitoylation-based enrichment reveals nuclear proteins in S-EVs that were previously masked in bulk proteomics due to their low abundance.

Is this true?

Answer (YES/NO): YES